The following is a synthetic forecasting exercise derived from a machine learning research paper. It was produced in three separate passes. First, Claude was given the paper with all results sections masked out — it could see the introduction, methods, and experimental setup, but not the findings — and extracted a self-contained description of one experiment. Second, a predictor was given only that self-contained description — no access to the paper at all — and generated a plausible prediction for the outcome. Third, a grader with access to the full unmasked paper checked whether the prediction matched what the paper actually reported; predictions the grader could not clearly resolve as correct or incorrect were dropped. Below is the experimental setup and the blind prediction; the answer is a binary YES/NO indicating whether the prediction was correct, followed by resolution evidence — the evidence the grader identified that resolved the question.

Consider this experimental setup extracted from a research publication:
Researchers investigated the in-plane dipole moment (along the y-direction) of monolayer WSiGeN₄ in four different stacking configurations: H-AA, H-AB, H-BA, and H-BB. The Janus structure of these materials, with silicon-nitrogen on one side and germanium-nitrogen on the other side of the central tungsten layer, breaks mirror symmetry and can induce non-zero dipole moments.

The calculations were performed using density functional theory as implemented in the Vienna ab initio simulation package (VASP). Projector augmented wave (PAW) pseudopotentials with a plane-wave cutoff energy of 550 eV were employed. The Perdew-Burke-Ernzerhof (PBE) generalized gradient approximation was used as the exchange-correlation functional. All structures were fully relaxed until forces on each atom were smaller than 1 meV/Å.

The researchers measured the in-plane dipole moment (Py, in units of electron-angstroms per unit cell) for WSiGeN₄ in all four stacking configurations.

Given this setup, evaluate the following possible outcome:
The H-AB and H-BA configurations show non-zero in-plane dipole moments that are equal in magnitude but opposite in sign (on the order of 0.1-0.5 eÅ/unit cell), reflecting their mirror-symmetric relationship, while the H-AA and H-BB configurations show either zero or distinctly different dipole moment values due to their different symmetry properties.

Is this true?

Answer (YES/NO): NO